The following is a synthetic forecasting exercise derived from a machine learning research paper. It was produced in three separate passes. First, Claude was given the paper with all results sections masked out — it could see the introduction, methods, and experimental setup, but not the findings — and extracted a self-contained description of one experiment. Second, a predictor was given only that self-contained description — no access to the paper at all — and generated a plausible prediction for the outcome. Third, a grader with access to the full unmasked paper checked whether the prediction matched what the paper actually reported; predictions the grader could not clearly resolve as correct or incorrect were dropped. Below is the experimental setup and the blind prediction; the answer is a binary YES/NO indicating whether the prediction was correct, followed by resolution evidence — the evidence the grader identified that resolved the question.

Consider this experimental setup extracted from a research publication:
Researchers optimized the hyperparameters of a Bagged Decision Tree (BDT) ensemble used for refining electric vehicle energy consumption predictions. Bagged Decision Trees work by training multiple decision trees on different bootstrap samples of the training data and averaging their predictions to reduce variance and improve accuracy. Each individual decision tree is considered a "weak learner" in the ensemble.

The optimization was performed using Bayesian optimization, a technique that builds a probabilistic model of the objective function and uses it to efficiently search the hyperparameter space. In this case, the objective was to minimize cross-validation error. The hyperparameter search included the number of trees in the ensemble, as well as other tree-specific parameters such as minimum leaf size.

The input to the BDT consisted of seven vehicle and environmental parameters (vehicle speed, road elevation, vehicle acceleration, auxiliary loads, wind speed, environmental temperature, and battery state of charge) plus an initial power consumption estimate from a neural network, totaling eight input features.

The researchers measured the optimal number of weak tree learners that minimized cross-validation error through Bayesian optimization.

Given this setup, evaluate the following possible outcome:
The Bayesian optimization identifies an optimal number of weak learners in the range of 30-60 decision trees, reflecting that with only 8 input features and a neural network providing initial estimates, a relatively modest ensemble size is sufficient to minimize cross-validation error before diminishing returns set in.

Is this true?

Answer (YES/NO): NO